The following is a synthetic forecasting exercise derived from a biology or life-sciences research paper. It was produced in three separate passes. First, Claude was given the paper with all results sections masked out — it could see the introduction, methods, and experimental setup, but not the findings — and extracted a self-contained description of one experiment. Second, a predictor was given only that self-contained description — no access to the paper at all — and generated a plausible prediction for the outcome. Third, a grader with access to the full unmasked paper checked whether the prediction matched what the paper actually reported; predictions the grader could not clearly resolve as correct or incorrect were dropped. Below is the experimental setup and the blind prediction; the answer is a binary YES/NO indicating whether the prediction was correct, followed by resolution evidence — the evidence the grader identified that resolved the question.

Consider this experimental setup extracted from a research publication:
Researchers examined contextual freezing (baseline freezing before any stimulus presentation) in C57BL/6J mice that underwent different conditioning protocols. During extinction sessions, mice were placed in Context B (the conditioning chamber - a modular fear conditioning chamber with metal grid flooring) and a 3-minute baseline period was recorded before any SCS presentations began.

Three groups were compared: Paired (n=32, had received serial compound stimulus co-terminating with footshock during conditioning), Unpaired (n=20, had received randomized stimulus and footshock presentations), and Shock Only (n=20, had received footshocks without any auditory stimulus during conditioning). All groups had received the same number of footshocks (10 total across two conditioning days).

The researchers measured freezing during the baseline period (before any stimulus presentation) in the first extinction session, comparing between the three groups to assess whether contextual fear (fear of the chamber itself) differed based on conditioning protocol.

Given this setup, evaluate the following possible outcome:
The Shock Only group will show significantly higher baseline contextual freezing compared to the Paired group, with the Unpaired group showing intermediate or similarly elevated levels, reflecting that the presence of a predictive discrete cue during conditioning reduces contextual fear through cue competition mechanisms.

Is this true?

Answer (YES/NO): NO